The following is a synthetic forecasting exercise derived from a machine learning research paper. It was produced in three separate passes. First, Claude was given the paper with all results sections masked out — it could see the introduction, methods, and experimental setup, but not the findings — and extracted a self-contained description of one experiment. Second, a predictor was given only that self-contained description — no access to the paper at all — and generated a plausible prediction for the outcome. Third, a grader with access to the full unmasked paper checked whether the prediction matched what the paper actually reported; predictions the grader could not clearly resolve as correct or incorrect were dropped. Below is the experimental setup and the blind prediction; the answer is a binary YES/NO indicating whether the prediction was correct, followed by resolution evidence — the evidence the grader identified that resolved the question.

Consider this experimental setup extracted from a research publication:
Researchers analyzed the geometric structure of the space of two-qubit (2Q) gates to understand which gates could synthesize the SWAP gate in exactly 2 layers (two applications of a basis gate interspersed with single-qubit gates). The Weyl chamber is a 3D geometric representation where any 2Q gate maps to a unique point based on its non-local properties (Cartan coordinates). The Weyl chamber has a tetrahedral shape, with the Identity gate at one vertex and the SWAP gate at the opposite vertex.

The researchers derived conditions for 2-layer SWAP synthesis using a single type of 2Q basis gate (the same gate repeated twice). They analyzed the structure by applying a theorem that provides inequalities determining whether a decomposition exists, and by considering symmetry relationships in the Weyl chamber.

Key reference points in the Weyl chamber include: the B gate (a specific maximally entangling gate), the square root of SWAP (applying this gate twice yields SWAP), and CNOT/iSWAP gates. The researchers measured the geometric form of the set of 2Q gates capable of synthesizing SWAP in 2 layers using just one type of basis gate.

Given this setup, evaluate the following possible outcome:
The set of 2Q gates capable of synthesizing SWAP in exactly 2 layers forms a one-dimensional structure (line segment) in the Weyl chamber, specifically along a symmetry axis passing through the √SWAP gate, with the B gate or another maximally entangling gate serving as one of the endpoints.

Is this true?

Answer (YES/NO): NO